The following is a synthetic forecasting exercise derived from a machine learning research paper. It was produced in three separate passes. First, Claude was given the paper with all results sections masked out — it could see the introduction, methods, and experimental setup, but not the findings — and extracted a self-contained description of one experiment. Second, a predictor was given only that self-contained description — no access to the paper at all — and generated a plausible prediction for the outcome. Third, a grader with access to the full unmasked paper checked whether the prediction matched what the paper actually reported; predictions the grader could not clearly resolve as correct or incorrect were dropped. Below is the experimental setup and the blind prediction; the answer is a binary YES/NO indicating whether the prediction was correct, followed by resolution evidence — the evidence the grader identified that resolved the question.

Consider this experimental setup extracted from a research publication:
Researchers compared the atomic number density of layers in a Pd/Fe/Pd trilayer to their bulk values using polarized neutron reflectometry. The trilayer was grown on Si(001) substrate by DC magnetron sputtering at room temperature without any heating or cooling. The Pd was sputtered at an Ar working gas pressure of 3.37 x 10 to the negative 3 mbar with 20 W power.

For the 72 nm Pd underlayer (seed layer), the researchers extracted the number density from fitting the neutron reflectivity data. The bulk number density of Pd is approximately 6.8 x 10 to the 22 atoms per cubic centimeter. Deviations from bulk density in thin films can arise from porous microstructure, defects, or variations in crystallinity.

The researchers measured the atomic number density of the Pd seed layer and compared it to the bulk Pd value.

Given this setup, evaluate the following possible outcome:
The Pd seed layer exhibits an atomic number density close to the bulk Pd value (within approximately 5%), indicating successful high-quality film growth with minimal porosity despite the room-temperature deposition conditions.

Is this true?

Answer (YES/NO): NO